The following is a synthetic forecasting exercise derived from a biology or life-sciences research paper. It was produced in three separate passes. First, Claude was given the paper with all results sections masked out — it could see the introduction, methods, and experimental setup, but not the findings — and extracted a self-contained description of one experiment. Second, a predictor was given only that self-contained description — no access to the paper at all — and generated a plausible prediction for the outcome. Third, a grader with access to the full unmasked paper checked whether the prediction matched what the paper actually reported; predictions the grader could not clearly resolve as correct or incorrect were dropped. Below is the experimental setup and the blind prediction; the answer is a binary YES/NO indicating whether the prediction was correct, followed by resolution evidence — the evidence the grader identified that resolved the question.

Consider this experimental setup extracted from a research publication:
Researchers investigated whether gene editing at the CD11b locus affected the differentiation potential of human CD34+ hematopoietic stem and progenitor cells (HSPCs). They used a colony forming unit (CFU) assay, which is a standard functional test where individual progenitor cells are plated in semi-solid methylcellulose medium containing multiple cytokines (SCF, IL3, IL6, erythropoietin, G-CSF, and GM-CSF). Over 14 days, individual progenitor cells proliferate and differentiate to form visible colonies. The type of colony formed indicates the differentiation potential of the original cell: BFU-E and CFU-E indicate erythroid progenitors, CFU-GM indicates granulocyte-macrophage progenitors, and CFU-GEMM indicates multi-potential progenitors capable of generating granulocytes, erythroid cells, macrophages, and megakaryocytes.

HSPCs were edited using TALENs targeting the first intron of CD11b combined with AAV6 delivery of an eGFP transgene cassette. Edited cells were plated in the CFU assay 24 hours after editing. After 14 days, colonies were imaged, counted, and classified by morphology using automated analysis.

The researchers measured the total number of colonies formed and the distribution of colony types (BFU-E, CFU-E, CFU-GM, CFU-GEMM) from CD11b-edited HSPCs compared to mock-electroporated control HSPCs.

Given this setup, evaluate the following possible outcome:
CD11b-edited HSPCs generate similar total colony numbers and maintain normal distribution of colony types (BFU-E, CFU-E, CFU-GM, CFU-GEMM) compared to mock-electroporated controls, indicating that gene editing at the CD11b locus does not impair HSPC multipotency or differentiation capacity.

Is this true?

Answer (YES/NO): NO